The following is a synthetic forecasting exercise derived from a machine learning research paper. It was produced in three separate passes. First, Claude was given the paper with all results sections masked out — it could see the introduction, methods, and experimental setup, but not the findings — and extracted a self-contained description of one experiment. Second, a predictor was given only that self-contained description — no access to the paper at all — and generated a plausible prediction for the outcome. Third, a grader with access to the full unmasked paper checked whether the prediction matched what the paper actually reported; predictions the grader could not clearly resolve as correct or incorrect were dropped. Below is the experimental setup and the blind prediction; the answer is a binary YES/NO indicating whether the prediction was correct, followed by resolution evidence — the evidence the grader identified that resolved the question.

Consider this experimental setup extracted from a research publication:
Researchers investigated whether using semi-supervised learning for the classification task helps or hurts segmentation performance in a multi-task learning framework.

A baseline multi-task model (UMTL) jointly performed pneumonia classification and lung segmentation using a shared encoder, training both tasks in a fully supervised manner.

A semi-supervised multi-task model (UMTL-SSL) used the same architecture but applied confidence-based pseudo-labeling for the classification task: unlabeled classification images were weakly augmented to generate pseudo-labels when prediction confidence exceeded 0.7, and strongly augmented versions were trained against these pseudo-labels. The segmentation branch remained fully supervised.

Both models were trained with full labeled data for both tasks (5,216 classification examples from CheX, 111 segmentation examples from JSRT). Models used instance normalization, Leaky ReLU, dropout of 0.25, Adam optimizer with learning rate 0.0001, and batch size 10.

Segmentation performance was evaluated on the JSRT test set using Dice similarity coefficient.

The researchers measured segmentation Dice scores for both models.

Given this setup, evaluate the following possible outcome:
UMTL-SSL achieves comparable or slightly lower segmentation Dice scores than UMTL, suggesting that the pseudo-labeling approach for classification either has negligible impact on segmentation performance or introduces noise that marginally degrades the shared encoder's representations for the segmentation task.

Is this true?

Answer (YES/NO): NO